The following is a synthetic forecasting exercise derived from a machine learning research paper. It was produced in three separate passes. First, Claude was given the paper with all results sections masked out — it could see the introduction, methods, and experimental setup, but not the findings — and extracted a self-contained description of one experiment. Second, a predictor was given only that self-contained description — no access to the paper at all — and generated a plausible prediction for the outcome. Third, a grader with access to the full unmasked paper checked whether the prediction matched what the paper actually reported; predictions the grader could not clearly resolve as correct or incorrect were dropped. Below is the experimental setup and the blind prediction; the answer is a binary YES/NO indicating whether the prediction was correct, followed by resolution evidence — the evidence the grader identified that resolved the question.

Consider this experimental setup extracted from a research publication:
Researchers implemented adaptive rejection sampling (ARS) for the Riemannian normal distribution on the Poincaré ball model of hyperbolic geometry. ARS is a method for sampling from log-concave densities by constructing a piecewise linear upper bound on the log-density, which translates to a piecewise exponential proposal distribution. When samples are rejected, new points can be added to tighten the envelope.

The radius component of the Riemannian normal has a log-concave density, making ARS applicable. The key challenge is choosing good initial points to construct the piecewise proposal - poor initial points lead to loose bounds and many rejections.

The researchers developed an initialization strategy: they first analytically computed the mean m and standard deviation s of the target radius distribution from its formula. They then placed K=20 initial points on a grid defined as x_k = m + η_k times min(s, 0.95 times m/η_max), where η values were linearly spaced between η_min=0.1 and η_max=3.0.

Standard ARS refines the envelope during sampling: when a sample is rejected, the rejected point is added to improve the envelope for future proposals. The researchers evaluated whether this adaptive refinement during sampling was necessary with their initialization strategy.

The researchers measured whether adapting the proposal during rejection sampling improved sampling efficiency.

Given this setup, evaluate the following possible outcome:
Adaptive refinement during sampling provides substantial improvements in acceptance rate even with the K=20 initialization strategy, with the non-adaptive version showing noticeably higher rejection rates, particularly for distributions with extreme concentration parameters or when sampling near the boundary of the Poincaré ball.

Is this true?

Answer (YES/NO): NO